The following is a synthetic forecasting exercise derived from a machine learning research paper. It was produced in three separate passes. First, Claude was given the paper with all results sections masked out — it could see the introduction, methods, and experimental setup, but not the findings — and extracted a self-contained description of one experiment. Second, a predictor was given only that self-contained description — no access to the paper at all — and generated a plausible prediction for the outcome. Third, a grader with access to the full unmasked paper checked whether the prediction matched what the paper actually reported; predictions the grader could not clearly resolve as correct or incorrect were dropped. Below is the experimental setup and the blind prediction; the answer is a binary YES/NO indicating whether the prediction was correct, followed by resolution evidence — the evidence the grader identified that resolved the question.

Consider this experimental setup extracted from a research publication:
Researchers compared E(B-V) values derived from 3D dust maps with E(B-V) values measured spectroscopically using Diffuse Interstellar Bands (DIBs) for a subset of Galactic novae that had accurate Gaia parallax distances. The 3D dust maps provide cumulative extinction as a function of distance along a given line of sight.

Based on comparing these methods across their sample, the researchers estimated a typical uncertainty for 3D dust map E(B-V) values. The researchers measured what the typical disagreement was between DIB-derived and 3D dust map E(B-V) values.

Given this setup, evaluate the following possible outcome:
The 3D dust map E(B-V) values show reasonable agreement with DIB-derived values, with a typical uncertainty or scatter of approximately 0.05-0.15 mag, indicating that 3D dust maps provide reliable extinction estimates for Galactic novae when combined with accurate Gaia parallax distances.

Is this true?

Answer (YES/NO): YES